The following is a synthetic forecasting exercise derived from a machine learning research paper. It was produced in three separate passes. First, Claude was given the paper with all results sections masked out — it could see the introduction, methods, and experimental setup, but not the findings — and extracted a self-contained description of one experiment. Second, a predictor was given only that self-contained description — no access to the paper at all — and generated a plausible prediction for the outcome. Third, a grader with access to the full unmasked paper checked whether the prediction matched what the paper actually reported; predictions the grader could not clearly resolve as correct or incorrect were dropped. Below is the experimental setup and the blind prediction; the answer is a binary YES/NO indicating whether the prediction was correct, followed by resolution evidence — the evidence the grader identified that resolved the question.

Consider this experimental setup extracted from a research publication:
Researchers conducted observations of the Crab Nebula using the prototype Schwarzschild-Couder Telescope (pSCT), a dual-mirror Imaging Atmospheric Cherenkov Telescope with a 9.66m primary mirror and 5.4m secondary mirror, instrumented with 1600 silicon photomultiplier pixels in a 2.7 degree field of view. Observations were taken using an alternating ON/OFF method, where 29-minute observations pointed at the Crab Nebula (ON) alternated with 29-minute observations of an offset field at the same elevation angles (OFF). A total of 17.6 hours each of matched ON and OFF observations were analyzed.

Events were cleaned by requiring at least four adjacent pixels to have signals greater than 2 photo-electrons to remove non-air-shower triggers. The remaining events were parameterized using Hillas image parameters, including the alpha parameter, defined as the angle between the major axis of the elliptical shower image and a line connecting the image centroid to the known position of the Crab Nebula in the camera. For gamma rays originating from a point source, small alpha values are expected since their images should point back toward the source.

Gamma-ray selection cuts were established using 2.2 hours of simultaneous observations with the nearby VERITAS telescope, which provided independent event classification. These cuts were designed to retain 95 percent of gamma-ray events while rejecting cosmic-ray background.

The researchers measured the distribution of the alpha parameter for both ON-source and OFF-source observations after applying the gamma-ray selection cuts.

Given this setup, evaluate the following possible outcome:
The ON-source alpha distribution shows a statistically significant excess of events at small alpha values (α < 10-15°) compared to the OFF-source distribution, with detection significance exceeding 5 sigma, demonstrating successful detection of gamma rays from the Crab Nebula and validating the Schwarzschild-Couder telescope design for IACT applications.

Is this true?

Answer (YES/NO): YES